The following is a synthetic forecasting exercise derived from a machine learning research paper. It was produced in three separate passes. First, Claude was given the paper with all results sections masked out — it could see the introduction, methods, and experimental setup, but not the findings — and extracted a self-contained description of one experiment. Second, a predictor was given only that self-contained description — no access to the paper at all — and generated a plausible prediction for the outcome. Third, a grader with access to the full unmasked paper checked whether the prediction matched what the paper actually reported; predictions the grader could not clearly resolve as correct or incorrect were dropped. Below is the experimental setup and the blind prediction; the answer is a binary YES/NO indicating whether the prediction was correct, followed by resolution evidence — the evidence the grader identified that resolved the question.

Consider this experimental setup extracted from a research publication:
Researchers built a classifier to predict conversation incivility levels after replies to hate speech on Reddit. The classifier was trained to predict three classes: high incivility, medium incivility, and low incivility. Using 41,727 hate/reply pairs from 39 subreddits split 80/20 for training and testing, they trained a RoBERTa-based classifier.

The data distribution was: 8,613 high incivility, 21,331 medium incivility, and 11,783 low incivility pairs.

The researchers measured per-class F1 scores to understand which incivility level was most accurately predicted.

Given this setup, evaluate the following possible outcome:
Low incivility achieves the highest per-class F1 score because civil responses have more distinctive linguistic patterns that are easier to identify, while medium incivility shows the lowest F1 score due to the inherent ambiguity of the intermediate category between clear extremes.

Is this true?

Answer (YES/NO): NO